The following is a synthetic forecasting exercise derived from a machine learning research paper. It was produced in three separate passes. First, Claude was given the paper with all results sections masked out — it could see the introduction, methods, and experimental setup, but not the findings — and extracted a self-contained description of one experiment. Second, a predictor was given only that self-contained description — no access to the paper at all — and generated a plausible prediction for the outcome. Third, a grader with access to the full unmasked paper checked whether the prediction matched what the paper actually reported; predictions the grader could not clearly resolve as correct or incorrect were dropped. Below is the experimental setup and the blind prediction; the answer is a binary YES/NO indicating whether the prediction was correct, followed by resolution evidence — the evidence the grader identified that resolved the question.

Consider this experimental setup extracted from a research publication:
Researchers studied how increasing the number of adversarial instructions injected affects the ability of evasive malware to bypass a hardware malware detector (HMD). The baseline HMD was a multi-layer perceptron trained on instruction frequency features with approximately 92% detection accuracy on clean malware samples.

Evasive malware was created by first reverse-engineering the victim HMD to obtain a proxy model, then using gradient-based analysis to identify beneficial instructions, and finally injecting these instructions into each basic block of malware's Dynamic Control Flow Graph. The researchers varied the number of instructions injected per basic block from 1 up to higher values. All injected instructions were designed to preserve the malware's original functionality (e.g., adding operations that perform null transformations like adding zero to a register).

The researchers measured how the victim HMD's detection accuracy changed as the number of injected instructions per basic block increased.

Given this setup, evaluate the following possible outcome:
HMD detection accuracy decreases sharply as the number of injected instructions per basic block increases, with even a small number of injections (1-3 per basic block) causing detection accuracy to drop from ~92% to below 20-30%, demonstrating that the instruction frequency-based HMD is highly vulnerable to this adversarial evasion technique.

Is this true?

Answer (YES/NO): YES